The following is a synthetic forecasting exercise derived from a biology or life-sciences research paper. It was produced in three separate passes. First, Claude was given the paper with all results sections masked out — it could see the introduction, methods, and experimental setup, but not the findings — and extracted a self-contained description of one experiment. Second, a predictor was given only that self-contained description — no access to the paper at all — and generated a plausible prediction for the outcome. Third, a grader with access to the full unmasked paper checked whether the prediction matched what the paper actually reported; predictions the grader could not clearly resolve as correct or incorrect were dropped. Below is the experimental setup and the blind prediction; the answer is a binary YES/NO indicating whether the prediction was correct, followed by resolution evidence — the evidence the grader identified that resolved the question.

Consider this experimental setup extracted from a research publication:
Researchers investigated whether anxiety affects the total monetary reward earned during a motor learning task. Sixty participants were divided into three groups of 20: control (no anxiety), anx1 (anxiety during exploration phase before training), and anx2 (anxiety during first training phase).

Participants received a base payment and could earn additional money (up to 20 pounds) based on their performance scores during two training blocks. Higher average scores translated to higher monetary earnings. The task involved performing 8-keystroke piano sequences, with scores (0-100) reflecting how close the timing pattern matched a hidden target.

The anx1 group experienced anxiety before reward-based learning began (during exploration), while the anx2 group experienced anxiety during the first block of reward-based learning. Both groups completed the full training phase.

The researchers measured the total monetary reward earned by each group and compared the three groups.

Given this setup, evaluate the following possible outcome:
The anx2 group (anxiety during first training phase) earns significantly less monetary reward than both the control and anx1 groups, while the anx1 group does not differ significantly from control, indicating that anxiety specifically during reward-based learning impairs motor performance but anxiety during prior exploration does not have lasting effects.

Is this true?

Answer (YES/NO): NO